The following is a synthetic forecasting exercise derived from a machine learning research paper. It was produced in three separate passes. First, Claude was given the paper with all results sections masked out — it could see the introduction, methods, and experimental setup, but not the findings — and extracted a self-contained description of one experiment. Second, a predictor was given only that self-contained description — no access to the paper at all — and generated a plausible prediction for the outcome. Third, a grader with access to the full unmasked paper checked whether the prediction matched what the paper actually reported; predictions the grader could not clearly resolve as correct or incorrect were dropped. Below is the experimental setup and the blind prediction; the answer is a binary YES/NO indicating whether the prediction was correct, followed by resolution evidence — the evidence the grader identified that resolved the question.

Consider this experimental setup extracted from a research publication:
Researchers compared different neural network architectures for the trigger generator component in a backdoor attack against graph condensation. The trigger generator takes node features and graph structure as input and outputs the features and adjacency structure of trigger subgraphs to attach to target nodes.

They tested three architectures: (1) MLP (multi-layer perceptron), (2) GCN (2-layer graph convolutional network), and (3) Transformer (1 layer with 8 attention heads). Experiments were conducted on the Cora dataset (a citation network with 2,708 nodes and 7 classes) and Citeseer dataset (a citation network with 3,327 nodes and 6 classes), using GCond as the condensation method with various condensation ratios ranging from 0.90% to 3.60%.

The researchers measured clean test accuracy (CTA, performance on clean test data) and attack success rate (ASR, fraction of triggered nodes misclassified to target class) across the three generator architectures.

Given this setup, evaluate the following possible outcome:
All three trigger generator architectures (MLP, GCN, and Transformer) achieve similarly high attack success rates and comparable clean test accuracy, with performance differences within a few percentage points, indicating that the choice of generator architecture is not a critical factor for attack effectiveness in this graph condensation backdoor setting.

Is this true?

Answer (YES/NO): YES